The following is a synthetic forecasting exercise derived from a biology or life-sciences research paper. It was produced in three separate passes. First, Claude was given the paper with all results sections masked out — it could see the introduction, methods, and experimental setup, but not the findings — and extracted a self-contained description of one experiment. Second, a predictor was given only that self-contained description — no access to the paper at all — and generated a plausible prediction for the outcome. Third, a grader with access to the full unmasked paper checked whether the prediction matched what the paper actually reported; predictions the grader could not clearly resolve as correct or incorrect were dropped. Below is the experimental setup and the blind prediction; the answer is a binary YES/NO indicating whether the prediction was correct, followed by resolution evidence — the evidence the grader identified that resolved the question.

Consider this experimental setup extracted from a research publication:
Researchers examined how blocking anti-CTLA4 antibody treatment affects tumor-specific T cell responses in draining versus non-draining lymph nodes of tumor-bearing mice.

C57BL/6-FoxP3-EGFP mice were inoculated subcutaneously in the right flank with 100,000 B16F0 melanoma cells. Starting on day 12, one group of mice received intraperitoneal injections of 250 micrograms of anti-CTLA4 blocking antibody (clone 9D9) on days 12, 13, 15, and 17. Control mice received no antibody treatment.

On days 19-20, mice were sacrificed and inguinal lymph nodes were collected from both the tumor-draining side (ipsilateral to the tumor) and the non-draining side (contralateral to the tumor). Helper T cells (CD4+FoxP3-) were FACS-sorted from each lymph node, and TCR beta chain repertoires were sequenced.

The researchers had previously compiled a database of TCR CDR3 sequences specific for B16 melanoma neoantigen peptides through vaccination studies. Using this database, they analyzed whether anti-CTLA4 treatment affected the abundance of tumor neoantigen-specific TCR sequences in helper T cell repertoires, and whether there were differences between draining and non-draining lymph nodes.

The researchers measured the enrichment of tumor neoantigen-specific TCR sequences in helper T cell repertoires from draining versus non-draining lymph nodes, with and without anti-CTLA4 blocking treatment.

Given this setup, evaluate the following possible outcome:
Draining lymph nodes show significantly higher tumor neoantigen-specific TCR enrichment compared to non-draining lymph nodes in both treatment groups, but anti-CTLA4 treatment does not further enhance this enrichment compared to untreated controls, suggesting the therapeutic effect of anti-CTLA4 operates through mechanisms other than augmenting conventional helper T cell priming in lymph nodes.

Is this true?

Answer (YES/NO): NO